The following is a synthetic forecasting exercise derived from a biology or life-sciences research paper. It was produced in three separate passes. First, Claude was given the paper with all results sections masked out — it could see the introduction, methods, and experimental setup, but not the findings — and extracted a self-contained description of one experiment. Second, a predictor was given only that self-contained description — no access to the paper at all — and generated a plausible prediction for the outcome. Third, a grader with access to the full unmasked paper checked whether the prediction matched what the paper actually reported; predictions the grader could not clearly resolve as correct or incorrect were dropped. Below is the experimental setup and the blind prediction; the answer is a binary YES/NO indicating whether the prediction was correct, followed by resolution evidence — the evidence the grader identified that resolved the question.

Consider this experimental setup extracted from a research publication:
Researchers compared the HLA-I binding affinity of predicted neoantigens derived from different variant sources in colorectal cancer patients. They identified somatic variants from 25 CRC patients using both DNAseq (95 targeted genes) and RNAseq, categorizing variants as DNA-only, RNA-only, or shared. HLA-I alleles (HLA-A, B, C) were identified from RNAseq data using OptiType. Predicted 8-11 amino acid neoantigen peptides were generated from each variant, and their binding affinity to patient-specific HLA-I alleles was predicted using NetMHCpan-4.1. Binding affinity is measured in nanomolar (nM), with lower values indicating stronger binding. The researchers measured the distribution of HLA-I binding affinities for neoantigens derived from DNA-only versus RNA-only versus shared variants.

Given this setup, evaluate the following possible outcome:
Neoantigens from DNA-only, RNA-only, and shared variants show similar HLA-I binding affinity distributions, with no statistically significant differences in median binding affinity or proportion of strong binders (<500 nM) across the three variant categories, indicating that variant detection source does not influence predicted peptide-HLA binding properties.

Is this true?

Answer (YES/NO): NO